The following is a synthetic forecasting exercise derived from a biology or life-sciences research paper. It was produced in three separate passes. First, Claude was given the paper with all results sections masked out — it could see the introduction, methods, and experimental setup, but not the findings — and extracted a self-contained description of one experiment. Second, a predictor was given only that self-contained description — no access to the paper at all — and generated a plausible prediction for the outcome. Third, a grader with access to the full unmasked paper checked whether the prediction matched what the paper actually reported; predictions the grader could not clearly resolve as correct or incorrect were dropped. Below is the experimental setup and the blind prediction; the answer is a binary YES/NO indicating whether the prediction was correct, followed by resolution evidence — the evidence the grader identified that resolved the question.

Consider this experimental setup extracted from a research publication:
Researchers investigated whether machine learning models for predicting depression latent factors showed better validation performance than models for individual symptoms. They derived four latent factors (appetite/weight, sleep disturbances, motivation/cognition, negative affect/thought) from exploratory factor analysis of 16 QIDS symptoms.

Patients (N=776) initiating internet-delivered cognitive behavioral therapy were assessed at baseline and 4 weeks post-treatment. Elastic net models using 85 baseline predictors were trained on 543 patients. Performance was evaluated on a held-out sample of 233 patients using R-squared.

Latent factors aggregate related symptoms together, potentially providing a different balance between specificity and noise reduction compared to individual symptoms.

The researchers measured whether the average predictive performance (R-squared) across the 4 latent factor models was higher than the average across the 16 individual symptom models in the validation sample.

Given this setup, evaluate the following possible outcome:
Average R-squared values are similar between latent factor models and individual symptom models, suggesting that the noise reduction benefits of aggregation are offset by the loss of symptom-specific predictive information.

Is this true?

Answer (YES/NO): NO